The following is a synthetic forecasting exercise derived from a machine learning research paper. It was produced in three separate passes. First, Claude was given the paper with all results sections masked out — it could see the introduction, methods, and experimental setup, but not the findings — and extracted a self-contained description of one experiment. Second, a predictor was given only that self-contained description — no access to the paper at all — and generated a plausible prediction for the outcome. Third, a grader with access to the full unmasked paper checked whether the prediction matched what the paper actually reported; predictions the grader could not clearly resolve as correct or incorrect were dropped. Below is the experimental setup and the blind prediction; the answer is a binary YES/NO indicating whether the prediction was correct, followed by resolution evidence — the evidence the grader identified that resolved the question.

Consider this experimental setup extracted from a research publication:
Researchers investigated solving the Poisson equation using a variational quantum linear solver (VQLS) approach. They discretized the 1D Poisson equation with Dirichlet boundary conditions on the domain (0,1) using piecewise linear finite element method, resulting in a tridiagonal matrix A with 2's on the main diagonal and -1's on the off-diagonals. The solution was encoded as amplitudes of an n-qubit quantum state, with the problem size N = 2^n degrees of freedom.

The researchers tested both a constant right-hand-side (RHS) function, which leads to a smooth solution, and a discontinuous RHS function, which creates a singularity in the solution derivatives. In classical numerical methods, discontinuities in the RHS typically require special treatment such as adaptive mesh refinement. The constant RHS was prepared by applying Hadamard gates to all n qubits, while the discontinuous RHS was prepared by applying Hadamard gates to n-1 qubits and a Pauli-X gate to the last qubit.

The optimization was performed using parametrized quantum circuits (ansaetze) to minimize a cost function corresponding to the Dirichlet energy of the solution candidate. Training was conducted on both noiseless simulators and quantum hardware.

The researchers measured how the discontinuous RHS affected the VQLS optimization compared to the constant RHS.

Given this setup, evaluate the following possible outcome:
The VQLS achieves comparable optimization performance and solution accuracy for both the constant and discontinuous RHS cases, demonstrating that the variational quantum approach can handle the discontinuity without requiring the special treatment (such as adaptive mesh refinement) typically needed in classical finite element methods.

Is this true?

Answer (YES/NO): YES